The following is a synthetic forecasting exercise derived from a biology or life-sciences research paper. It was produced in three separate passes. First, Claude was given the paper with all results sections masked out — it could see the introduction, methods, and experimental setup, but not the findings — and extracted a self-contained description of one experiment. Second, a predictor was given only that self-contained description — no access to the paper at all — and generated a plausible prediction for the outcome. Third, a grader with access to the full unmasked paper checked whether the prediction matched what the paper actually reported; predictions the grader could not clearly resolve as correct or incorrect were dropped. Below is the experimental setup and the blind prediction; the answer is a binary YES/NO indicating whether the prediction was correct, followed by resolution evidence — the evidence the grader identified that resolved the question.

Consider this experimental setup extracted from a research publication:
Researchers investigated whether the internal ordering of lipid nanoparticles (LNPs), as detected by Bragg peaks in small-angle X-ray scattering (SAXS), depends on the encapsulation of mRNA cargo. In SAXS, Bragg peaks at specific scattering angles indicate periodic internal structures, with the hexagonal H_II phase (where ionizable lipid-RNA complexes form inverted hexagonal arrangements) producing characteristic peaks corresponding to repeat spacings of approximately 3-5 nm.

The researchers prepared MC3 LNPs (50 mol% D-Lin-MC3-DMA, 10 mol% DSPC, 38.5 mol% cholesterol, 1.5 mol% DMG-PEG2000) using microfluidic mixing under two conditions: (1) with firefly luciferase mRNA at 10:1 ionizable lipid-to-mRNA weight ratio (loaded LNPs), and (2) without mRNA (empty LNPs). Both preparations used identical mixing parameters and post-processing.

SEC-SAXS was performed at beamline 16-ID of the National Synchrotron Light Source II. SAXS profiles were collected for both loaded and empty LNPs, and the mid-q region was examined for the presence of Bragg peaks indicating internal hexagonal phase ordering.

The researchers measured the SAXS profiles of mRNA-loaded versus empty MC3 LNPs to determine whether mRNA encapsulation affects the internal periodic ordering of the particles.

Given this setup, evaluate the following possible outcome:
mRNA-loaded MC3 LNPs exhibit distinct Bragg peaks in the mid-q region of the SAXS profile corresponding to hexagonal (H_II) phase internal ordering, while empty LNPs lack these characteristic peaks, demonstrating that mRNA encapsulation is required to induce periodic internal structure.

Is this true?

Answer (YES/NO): YES